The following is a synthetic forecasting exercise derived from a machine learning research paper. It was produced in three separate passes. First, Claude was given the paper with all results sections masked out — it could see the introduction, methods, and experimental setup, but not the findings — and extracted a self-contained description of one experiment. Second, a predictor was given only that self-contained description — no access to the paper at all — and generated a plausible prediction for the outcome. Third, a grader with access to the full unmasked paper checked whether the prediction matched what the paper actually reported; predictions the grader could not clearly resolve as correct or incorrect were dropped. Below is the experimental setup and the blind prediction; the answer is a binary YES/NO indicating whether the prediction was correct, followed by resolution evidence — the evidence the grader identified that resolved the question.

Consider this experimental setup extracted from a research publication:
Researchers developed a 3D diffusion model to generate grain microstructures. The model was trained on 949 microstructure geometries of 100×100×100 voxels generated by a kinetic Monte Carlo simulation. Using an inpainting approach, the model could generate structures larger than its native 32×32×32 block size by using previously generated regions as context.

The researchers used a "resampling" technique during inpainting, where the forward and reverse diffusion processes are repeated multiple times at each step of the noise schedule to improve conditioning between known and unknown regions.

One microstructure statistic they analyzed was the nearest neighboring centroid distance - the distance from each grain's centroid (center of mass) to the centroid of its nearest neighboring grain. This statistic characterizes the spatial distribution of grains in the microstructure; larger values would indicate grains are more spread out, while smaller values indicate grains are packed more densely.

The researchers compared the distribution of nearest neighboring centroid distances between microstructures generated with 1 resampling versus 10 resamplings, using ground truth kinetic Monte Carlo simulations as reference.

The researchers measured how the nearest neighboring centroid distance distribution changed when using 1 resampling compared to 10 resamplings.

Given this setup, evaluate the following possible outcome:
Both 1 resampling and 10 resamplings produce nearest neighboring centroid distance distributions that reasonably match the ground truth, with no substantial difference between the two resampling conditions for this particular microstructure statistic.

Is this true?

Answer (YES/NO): NO